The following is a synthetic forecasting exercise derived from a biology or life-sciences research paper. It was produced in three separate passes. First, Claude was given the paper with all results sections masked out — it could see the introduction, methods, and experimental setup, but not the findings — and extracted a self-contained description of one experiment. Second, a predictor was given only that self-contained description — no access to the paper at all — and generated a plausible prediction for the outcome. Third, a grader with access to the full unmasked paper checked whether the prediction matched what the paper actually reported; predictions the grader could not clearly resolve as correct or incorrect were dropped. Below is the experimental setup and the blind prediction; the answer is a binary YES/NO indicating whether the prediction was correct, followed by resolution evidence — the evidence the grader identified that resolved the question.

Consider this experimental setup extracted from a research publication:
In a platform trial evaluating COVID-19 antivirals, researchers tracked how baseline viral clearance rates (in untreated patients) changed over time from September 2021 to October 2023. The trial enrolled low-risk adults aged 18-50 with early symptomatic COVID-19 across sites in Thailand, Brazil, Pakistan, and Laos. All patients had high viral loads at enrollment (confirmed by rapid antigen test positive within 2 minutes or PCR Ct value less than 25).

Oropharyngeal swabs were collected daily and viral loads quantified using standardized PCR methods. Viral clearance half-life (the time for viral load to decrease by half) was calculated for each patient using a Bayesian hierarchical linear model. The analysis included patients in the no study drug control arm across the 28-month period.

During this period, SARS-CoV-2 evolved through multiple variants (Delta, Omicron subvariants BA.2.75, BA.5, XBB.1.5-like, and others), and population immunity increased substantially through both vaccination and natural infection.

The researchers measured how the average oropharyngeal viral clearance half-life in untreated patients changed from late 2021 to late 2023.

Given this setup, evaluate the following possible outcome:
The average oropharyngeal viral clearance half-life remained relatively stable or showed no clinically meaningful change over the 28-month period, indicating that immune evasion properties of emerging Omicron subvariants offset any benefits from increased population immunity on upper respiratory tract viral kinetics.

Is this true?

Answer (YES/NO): NO